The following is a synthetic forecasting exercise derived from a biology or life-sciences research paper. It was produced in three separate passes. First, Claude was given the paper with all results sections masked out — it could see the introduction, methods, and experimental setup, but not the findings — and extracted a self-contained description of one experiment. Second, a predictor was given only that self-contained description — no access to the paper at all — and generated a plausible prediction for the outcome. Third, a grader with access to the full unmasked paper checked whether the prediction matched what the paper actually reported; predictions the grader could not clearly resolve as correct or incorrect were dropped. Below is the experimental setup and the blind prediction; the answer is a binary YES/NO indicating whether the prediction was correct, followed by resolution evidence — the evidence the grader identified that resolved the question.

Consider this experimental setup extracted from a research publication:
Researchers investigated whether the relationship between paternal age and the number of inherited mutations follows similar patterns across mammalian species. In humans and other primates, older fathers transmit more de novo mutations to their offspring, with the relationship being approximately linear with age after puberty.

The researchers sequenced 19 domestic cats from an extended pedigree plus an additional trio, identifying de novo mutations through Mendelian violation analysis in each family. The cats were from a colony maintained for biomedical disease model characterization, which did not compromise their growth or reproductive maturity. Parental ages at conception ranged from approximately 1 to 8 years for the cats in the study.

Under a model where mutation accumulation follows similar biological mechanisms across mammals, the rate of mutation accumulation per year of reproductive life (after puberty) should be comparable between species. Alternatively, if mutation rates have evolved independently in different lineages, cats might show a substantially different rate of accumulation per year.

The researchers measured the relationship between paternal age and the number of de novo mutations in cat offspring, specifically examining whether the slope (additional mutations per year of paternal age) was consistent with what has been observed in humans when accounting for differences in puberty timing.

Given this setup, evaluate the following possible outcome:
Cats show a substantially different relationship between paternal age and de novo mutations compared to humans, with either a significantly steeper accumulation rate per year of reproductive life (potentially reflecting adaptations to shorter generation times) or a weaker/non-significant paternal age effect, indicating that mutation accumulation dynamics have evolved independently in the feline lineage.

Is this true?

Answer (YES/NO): NO